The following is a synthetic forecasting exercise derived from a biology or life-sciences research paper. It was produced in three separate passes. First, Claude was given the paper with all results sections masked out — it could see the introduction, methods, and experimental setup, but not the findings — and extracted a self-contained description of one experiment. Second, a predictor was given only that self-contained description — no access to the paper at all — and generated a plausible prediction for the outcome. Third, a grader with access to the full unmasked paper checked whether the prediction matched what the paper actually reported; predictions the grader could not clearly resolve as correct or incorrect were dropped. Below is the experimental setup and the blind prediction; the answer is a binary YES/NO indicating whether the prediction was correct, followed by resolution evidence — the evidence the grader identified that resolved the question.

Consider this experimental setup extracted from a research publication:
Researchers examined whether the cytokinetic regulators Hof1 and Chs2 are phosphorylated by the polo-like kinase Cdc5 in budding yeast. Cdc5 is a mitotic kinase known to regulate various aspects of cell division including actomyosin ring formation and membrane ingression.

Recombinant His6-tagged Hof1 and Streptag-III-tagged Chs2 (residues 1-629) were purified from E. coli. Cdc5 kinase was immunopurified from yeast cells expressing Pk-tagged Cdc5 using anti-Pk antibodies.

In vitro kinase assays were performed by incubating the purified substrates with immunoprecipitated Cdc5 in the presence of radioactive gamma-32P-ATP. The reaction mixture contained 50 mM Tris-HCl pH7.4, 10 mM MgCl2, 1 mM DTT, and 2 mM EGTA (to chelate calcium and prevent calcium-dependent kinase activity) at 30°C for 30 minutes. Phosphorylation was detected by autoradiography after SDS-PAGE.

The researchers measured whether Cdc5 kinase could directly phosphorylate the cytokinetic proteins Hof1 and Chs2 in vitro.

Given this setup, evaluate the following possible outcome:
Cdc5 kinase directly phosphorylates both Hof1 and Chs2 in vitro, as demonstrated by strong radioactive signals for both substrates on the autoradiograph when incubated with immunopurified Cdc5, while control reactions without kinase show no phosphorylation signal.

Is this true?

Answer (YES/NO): NO